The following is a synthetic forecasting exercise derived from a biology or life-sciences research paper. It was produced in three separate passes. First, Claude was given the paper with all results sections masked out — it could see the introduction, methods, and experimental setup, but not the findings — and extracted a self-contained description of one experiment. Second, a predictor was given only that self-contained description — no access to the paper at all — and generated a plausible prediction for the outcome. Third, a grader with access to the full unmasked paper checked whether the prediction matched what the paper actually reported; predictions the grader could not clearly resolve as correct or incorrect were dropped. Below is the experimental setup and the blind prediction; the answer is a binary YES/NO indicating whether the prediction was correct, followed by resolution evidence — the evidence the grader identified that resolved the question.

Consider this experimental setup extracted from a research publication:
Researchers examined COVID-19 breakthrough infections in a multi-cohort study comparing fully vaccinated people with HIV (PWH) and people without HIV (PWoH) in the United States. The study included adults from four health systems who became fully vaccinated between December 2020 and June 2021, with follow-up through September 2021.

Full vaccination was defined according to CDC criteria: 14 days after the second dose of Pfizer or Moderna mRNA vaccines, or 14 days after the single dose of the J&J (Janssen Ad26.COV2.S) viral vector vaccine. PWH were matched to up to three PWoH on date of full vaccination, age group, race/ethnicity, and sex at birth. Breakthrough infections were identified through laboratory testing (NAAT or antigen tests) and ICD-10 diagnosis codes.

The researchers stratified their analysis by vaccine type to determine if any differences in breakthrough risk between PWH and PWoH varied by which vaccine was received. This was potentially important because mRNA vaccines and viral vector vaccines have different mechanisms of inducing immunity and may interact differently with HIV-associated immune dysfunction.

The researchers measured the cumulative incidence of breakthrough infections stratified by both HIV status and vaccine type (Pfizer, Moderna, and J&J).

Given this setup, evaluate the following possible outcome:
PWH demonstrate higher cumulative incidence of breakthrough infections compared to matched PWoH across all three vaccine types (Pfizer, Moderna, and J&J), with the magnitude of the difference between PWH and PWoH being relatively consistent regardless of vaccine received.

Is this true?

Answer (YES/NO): YES